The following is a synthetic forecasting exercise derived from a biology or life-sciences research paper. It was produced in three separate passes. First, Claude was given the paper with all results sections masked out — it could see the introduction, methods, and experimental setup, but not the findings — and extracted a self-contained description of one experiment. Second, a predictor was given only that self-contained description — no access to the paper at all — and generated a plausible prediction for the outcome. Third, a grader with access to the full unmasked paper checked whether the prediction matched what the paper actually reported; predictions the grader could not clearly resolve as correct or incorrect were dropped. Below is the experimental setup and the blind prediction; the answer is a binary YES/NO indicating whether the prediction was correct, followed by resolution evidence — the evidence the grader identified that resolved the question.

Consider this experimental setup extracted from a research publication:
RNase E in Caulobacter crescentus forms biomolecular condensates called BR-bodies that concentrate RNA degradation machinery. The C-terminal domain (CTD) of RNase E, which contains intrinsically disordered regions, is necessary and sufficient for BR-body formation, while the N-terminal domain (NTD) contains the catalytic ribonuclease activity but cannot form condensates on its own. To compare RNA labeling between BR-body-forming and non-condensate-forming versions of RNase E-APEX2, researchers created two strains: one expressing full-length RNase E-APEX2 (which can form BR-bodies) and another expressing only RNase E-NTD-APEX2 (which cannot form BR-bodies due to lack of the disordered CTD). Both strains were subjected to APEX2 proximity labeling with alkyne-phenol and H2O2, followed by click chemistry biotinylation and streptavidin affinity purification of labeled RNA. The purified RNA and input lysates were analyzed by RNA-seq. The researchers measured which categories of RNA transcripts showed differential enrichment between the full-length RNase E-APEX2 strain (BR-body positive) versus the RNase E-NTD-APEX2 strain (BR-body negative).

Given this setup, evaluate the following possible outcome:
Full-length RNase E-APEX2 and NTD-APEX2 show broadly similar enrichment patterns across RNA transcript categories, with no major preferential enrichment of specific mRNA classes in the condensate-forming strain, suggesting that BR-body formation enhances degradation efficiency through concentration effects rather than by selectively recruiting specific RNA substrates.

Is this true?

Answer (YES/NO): NO